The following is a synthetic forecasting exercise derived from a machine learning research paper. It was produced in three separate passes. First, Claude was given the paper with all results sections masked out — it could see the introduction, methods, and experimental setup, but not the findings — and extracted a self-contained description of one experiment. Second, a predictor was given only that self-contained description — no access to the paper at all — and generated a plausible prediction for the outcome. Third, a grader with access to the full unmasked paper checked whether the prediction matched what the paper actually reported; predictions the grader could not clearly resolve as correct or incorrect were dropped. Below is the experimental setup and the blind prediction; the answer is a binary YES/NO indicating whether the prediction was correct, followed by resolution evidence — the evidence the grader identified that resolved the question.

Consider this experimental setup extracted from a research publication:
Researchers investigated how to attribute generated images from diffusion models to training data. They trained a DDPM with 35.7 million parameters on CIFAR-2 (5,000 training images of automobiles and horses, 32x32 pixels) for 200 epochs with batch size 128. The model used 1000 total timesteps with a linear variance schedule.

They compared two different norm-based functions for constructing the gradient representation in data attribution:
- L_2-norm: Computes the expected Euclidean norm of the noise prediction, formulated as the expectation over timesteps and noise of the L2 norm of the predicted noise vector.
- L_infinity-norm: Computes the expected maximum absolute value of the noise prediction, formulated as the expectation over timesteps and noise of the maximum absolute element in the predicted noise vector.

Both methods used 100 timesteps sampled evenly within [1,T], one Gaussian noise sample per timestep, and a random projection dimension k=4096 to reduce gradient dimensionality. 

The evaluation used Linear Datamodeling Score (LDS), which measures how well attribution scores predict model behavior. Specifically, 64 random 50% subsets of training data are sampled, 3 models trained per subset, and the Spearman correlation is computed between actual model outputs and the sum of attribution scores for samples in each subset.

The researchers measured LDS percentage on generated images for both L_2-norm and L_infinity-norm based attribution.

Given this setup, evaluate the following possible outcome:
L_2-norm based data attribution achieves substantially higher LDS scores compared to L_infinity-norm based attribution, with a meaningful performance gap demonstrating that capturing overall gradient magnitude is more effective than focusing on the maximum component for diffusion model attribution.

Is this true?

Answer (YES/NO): YES